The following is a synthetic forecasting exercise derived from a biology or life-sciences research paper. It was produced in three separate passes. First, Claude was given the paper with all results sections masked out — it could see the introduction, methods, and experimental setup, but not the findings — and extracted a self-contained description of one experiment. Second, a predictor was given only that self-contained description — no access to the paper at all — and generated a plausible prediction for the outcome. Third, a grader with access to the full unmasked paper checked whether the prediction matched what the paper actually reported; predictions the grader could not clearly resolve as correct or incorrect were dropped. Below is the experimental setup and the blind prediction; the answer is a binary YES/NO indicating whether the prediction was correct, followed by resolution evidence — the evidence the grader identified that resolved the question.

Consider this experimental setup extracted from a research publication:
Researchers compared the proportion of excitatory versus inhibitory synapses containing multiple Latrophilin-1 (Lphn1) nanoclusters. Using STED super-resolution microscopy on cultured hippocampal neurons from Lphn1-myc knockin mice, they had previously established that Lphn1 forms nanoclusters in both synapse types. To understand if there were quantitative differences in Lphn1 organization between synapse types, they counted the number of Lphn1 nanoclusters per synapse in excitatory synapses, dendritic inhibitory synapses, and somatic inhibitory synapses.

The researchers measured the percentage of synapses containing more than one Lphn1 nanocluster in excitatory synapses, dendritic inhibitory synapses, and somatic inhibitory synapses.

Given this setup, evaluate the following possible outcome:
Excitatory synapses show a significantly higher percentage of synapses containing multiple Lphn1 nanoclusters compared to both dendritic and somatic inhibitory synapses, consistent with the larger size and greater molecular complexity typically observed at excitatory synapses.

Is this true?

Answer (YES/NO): NO